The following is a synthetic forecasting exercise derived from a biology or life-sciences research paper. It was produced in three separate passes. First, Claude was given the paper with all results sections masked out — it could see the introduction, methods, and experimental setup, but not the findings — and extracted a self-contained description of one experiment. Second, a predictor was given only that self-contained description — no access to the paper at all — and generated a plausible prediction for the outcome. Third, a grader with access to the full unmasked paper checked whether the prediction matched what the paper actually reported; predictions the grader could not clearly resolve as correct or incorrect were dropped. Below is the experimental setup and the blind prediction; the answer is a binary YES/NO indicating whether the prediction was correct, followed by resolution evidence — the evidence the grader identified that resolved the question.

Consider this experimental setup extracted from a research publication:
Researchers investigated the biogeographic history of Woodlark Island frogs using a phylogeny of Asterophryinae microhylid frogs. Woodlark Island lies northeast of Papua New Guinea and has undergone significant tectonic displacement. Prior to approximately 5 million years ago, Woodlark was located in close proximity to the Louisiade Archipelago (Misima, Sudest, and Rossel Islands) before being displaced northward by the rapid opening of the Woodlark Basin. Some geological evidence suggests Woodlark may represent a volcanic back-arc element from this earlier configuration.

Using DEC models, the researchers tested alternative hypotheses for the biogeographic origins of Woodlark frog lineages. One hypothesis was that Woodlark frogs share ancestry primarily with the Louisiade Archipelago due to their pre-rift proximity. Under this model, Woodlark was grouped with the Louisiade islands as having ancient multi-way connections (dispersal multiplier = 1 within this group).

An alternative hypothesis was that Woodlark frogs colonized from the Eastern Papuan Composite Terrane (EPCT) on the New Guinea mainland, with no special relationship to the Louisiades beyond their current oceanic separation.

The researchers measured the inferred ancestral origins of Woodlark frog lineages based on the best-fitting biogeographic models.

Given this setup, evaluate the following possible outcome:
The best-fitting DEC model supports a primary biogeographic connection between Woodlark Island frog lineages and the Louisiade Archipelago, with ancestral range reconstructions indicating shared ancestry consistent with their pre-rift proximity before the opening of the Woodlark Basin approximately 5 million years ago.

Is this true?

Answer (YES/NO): NO